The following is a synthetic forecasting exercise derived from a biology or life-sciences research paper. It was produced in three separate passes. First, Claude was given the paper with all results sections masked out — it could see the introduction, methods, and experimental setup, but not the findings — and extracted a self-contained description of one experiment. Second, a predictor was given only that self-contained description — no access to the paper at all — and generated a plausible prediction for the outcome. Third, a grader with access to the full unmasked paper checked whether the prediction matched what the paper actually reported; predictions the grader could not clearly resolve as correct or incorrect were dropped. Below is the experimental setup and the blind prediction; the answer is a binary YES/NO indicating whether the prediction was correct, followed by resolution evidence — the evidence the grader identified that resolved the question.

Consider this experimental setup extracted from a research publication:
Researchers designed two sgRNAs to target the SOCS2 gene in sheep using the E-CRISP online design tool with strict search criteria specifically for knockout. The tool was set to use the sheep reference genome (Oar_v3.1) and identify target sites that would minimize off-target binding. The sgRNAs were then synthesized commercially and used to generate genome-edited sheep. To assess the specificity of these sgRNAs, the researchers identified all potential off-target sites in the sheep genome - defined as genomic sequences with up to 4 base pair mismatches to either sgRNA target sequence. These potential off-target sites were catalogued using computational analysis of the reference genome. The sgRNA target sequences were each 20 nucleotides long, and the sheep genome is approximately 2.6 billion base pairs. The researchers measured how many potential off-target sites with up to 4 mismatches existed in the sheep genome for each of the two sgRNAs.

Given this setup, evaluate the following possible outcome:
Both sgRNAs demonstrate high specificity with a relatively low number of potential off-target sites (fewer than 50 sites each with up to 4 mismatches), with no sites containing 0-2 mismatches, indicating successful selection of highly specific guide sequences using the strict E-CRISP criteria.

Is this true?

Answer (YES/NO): NO